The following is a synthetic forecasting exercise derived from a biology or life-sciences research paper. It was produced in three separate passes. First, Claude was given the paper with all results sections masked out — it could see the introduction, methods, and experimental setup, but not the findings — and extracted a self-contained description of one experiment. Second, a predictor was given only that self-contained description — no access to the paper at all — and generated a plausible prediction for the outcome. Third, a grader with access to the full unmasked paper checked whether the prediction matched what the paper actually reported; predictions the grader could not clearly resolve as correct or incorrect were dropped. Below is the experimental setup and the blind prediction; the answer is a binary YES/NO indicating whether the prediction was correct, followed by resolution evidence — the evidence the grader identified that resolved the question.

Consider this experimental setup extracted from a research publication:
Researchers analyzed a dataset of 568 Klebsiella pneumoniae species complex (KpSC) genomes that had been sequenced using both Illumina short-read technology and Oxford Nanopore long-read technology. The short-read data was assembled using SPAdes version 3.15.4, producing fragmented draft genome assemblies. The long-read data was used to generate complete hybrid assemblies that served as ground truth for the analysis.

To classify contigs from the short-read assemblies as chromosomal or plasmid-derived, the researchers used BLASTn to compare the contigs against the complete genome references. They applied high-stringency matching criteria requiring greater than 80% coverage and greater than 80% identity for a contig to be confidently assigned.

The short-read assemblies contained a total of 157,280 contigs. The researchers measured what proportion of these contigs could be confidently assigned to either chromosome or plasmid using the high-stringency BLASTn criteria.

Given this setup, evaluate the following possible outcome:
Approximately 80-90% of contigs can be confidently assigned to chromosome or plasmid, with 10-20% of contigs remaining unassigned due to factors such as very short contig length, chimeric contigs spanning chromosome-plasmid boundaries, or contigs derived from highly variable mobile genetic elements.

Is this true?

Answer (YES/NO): NO